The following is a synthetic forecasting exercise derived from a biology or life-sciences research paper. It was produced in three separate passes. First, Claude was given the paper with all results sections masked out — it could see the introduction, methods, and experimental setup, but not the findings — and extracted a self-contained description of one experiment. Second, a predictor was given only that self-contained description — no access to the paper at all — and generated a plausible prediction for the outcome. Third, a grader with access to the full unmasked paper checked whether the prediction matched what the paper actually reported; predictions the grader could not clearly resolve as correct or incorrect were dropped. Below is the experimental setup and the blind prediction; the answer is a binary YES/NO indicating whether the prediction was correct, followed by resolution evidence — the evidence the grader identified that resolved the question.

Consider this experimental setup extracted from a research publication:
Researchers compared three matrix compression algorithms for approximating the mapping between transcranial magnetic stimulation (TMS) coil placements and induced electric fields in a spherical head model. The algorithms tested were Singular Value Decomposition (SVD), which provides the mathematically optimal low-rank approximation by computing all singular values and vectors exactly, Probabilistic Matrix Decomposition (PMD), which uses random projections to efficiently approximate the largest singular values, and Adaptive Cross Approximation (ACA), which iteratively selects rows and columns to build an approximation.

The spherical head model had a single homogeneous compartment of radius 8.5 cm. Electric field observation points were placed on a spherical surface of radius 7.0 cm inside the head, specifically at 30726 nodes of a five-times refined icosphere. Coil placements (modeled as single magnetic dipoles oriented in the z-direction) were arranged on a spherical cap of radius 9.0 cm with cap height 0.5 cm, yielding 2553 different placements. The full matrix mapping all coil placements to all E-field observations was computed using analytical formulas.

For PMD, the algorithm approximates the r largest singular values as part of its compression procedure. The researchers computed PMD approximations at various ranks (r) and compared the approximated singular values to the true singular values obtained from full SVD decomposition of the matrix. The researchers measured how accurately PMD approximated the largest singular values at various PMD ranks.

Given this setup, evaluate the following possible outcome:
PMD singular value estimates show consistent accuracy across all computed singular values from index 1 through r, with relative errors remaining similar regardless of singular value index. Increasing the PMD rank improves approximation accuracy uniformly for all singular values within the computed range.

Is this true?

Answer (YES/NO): NO